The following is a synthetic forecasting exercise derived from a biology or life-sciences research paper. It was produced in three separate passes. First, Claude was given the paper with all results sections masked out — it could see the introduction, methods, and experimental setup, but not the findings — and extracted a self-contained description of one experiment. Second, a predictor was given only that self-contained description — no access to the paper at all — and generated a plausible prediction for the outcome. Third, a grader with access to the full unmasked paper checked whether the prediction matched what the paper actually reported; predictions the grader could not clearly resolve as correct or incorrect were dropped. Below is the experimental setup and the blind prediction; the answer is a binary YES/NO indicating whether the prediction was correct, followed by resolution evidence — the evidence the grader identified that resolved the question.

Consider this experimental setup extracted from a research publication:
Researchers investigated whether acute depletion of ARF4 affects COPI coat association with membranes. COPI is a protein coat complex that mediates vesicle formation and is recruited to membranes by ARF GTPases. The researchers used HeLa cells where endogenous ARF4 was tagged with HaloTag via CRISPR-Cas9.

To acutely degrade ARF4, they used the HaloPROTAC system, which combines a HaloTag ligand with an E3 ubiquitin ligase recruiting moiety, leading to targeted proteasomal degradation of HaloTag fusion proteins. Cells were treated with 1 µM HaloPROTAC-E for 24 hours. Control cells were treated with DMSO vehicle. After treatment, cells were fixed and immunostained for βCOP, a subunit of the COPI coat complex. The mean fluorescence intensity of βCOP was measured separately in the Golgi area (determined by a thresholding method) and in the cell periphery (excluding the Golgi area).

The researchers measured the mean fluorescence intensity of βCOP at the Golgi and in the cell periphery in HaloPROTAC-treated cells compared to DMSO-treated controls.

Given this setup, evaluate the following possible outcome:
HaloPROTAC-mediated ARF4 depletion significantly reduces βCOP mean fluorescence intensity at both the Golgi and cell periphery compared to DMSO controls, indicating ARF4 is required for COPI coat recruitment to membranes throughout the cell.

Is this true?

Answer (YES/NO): YES